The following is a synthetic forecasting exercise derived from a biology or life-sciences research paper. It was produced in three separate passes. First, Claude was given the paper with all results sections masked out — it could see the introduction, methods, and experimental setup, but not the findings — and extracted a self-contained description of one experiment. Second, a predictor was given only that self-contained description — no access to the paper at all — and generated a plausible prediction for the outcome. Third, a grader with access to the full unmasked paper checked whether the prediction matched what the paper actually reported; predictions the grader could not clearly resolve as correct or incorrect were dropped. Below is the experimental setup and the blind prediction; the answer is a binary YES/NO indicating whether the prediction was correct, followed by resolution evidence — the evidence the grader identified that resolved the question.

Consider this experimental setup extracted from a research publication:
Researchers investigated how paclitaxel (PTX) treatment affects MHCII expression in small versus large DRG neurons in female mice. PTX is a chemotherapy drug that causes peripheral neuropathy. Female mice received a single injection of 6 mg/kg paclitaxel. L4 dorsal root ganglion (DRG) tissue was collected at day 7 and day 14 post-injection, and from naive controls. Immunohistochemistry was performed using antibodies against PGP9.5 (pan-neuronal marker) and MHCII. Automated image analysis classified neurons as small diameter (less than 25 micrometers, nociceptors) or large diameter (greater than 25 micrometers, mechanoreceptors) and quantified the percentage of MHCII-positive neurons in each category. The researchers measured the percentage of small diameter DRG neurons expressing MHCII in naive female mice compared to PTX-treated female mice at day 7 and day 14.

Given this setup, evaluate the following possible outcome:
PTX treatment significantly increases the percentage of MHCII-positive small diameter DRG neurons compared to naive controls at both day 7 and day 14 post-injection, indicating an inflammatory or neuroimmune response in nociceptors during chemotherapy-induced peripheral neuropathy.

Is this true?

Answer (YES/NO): NO